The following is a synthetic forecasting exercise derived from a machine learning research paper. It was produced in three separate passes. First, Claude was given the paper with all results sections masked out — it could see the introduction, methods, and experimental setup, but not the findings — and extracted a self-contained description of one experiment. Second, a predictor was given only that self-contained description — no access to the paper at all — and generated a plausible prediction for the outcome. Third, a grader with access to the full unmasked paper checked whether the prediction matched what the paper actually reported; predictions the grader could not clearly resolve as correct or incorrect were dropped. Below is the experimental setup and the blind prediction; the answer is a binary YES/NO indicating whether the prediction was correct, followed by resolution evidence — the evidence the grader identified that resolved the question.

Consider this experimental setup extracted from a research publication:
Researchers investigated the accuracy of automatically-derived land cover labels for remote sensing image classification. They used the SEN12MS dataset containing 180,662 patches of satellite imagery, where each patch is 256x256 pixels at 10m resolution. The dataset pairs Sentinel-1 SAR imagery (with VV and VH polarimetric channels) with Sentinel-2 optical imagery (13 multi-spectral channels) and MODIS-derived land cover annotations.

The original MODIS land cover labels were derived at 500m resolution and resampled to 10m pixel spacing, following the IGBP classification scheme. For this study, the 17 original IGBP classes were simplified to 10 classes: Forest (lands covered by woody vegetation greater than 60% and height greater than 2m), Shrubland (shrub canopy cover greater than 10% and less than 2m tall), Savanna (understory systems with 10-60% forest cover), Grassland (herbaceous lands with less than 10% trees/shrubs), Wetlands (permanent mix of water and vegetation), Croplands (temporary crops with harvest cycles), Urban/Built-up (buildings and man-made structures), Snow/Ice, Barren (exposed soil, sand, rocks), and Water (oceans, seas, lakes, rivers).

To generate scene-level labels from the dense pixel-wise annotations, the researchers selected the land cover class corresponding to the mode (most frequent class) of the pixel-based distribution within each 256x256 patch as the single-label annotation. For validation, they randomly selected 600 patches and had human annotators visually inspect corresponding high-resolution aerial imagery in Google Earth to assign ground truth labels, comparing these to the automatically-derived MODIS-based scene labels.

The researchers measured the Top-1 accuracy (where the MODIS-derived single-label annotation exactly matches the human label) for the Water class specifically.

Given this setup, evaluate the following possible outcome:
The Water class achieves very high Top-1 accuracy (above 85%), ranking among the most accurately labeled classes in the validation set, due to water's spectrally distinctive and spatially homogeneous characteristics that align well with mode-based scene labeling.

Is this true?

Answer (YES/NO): YES